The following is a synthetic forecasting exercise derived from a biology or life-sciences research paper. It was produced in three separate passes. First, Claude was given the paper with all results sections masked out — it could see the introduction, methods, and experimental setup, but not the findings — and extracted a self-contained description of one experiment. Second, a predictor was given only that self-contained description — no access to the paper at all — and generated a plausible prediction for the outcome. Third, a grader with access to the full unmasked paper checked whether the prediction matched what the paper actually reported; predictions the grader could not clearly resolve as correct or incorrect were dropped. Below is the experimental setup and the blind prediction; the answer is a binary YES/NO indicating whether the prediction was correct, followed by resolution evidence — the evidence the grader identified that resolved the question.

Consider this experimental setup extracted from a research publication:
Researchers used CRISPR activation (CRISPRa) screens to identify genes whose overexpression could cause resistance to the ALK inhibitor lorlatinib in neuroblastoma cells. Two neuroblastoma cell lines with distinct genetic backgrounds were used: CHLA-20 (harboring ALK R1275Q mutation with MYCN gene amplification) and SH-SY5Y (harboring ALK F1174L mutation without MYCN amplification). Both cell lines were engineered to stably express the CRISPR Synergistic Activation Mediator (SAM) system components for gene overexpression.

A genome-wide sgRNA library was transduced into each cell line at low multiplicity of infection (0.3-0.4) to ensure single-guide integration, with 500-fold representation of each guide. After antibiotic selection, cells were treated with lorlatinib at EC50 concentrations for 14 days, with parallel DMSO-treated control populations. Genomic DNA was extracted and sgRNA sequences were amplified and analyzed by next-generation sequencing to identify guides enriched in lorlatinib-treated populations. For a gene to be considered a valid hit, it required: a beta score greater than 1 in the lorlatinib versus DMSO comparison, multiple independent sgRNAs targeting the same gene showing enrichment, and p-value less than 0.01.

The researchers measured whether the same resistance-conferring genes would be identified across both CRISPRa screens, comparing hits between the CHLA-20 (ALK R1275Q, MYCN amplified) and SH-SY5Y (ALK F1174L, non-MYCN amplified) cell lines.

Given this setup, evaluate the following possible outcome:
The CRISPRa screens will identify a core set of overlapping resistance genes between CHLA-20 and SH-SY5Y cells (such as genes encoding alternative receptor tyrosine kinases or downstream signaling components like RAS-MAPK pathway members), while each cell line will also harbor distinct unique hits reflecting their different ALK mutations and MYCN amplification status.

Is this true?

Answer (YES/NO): NO